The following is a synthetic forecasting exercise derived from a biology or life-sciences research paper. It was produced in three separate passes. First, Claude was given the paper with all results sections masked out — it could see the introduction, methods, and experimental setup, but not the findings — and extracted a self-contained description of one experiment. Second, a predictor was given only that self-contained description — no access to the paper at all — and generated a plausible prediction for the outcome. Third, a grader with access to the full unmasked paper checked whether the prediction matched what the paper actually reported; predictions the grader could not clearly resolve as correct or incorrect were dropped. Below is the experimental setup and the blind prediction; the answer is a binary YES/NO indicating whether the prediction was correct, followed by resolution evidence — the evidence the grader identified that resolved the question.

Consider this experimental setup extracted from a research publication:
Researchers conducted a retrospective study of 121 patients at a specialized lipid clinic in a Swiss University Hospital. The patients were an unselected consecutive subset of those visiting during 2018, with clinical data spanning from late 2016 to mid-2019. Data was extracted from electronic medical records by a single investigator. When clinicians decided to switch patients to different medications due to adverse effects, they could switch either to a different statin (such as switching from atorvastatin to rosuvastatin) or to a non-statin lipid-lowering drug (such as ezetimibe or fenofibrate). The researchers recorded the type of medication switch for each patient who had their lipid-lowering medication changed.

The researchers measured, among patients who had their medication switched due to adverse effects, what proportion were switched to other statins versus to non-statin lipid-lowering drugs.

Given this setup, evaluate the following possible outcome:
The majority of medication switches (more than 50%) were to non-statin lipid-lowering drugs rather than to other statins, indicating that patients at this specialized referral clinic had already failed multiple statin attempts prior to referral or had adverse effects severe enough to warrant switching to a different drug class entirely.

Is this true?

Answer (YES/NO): NO